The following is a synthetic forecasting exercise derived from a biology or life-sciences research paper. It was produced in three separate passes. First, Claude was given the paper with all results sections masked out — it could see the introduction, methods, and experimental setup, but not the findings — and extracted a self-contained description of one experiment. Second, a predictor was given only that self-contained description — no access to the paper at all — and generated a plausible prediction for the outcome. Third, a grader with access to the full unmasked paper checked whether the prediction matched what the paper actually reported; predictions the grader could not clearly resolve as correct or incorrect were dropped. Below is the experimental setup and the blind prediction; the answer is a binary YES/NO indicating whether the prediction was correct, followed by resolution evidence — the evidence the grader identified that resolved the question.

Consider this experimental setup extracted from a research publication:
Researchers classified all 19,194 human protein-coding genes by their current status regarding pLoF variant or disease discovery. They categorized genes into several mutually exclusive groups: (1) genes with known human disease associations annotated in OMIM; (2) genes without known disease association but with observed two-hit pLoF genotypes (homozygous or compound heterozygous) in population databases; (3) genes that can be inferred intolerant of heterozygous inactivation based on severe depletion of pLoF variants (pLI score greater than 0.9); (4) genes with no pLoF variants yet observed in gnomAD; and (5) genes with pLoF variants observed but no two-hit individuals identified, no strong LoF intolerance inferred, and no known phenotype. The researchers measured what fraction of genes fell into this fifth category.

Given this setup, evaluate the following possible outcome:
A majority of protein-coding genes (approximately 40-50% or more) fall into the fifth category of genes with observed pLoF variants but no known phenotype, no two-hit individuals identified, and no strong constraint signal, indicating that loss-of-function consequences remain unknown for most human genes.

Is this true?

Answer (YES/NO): NO